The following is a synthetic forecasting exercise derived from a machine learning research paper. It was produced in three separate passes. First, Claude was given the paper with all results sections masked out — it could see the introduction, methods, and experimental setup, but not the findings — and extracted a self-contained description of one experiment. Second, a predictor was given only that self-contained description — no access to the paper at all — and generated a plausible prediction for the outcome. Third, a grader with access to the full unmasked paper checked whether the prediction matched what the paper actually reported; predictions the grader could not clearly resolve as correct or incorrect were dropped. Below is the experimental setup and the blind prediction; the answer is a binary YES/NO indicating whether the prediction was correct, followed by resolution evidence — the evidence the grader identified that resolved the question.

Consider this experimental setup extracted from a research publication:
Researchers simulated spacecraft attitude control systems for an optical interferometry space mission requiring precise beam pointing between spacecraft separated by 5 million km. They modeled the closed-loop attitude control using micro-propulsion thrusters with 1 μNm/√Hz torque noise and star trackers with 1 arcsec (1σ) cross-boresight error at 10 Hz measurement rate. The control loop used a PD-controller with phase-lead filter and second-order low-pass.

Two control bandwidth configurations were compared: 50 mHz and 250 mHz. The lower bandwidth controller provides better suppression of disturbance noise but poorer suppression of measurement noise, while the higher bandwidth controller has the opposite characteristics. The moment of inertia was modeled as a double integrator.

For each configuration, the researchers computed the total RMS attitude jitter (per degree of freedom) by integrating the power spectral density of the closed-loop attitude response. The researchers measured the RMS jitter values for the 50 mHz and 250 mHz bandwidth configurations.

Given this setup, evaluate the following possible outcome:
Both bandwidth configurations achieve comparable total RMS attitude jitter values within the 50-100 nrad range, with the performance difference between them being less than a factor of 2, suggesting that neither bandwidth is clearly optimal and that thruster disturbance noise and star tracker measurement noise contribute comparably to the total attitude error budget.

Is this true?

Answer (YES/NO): NO